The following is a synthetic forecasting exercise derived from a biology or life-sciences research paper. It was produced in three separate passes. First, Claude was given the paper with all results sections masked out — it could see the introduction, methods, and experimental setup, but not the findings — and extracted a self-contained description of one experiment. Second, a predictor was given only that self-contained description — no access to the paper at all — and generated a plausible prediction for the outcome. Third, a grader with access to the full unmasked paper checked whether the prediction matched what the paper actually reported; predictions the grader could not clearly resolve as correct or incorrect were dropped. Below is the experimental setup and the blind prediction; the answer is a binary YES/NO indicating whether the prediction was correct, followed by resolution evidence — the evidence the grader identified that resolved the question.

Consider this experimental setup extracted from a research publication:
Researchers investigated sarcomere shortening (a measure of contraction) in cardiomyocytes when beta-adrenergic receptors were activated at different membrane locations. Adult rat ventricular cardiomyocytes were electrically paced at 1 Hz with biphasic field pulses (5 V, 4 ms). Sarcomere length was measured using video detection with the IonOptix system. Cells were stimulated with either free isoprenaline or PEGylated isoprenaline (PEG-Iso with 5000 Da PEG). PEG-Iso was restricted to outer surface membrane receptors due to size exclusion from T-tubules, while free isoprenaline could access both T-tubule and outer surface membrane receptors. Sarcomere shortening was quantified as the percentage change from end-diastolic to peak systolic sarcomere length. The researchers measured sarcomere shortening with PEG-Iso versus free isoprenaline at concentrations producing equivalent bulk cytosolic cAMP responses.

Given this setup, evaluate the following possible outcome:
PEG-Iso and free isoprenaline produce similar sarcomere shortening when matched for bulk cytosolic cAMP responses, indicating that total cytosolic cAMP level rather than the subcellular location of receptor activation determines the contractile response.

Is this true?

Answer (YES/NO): YES